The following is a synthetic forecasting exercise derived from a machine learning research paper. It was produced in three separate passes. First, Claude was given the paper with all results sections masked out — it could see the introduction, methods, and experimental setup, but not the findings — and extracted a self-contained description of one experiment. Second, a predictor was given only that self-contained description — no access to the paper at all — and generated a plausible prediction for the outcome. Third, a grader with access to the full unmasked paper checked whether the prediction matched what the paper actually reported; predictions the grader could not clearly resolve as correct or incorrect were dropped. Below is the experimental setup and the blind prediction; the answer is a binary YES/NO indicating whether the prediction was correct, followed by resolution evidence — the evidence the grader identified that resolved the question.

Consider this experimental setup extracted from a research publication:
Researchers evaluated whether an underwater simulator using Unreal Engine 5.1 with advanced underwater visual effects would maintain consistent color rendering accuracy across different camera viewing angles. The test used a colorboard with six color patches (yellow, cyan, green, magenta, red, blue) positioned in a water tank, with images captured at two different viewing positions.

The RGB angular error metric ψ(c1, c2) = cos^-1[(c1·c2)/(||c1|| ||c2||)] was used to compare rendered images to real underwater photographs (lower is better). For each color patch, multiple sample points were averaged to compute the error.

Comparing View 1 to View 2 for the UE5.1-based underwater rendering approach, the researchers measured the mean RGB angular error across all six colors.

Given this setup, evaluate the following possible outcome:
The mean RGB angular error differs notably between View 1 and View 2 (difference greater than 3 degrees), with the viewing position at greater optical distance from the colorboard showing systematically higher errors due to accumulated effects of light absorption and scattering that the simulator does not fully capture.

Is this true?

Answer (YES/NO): NO